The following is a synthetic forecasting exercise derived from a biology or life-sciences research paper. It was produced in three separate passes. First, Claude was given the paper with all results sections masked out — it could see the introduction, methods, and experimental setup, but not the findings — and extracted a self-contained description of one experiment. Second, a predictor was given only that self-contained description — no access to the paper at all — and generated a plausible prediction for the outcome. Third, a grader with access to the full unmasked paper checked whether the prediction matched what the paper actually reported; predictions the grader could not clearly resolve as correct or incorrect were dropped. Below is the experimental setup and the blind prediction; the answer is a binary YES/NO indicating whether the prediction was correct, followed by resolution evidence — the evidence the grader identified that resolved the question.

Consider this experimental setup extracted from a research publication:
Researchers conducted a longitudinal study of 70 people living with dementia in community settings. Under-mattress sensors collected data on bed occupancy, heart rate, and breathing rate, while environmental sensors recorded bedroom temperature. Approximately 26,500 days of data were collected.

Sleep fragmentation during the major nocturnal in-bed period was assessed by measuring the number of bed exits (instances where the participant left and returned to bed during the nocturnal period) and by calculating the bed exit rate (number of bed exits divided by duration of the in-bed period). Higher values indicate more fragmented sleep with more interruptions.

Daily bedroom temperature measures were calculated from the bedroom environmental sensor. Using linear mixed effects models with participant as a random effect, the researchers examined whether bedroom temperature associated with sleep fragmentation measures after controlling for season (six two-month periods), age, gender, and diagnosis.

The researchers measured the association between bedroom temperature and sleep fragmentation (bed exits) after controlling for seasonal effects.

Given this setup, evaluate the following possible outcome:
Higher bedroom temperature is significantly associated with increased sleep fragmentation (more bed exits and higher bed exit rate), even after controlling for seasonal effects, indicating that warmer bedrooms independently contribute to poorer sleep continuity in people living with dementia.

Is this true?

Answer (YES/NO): NO